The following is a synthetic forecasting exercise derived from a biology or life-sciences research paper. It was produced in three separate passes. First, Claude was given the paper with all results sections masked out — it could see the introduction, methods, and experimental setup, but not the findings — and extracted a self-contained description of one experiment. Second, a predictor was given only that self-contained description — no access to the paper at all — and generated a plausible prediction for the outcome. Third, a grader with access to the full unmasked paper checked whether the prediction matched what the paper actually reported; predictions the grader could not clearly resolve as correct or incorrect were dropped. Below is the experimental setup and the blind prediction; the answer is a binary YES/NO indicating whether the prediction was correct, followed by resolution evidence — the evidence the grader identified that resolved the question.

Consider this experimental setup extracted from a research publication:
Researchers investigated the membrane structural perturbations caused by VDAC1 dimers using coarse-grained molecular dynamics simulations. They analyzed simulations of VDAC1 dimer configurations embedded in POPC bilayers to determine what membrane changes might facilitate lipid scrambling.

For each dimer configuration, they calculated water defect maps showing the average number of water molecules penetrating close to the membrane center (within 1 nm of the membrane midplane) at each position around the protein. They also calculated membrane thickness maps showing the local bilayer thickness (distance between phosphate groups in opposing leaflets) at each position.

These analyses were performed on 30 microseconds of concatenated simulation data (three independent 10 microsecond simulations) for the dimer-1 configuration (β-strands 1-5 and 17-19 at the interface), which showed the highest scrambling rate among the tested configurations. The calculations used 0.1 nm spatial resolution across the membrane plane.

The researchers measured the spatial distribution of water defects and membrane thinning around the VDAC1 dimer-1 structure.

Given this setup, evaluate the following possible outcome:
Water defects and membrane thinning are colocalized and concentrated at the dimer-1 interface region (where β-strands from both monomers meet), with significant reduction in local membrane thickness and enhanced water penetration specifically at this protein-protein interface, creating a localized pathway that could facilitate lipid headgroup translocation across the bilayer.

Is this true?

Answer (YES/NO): YES